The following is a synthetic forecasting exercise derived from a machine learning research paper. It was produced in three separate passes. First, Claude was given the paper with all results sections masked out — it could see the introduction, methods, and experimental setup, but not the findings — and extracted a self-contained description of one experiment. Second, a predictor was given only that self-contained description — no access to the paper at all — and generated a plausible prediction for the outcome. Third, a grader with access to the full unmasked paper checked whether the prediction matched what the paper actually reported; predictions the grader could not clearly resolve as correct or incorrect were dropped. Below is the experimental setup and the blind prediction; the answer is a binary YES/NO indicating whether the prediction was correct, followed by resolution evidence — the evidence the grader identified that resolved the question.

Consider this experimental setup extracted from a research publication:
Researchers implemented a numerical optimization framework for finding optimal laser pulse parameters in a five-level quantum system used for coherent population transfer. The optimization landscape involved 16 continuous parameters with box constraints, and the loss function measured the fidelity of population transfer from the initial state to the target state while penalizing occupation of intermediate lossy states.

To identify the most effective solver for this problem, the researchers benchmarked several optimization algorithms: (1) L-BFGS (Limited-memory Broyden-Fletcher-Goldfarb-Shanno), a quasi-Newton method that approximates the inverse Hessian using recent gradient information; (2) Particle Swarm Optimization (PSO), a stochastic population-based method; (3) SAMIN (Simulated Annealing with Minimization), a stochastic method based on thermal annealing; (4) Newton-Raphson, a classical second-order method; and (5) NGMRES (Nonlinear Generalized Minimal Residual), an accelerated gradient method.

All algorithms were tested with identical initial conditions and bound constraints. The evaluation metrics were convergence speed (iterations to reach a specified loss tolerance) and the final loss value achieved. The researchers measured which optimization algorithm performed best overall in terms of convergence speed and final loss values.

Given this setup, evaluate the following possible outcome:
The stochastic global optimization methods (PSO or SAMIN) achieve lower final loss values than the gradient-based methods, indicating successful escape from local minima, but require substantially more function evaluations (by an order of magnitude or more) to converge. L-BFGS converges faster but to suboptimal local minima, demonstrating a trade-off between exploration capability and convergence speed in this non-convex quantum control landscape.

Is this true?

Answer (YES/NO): NO